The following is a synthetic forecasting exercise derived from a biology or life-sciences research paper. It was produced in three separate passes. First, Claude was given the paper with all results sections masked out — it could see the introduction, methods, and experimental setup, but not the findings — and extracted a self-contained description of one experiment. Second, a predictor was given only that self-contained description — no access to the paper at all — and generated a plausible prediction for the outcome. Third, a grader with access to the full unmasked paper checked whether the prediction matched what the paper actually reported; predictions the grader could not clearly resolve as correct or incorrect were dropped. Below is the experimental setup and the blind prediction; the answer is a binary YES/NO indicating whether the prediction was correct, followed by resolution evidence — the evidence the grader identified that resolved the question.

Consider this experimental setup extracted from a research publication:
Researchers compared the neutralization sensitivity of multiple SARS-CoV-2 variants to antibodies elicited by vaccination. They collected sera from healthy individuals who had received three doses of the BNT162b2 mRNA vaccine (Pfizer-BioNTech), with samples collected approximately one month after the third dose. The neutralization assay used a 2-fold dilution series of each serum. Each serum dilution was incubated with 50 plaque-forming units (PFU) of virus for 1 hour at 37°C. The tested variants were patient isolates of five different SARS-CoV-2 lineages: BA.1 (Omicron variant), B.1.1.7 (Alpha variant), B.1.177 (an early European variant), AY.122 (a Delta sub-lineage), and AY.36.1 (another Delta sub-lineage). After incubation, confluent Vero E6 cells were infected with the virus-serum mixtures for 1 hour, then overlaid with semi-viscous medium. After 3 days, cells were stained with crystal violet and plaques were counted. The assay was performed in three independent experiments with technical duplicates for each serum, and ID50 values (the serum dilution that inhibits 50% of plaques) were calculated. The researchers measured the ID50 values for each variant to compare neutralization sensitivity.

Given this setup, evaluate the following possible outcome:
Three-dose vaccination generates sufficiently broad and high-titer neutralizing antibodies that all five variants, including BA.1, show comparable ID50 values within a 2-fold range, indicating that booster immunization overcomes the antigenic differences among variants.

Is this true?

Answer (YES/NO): NO